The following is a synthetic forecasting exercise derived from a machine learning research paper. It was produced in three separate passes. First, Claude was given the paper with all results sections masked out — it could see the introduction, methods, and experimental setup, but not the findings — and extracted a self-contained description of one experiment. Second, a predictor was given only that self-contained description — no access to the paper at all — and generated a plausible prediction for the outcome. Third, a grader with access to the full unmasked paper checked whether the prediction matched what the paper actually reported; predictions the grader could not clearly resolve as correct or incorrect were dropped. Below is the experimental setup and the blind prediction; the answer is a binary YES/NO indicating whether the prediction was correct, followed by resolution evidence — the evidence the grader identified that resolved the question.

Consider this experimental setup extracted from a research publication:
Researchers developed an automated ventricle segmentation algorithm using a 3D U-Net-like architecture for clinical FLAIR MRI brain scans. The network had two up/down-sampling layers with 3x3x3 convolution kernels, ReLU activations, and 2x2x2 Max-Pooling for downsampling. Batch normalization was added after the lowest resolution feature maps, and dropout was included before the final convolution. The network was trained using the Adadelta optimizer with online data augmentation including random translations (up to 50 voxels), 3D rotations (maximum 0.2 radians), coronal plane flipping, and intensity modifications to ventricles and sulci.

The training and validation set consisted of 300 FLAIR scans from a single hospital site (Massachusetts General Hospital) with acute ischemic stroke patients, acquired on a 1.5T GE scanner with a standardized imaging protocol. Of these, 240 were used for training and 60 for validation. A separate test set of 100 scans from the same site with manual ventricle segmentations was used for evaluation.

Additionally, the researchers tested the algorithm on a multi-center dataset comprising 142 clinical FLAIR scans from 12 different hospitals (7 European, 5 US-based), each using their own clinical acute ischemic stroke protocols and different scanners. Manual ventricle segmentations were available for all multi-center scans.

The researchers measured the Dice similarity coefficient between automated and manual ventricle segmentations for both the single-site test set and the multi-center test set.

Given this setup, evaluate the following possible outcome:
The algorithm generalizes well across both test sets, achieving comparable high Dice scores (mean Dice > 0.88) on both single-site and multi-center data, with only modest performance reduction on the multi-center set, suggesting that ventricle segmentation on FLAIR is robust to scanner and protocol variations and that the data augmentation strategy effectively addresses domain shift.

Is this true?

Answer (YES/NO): NO